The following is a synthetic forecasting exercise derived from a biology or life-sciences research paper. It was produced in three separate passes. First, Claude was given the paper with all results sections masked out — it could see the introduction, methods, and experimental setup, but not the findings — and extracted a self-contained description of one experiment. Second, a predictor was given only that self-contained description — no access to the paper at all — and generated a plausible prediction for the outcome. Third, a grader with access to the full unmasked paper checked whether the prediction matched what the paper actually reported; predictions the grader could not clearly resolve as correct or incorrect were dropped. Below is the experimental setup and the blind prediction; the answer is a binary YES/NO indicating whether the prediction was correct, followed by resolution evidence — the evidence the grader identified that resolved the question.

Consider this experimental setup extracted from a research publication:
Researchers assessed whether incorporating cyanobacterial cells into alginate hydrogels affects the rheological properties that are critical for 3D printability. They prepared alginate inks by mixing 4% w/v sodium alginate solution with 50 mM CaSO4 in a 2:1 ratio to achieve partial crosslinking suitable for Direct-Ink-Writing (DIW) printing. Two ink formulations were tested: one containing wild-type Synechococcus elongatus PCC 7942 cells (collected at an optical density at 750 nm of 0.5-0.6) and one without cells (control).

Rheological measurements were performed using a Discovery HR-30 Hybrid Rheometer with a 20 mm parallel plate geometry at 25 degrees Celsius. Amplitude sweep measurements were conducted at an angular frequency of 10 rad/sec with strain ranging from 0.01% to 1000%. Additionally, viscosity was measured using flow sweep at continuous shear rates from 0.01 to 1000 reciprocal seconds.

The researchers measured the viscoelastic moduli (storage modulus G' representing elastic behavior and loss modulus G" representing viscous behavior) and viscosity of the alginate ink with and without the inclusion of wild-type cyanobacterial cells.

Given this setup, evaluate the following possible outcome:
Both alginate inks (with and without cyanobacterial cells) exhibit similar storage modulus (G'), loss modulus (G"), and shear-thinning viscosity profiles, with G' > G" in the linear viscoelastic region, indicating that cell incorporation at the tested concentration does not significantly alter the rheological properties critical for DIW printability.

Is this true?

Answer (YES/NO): NO